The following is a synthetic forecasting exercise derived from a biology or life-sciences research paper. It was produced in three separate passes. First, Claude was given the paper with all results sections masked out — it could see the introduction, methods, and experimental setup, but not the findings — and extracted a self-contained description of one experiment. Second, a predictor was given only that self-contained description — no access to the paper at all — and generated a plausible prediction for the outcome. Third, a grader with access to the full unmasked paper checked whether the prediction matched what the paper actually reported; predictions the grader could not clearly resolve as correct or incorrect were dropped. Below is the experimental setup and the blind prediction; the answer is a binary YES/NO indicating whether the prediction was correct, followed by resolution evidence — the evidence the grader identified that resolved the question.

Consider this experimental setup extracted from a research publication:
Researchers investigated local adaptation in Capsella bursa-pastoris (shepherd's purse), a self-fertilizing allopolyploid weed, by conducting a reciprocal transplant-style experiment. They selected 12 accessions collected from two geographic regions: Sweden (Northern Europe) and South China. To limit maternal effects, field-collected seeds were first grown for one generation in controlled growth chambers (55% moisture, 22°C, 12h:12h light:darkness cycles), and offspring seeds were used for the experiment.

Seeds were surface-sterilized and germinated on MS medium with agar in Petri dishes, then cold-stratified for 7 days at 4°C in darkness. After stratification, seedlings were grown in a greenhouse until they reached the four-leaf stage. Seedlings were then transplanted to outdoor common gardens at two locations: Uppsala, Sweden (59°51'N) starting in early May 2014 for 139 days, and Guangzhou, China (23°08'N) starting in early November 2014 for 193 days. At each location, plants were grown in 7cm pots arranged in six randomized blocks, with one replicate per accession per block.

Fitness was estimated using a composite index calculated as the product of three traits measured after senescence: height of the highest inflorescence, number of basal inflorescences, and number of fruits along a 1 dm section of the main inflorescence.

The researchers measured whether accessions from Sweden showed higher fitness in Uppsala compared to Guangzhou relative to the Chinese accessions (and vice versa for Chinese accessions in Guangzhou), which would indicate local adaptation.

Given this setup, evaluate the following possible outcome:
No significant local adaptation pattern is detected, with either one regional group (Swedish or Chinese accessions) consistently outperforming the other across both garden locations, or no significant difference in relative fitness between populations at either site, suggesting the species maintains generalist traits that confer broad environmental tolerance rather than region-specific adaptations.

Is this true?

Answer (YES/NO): YES